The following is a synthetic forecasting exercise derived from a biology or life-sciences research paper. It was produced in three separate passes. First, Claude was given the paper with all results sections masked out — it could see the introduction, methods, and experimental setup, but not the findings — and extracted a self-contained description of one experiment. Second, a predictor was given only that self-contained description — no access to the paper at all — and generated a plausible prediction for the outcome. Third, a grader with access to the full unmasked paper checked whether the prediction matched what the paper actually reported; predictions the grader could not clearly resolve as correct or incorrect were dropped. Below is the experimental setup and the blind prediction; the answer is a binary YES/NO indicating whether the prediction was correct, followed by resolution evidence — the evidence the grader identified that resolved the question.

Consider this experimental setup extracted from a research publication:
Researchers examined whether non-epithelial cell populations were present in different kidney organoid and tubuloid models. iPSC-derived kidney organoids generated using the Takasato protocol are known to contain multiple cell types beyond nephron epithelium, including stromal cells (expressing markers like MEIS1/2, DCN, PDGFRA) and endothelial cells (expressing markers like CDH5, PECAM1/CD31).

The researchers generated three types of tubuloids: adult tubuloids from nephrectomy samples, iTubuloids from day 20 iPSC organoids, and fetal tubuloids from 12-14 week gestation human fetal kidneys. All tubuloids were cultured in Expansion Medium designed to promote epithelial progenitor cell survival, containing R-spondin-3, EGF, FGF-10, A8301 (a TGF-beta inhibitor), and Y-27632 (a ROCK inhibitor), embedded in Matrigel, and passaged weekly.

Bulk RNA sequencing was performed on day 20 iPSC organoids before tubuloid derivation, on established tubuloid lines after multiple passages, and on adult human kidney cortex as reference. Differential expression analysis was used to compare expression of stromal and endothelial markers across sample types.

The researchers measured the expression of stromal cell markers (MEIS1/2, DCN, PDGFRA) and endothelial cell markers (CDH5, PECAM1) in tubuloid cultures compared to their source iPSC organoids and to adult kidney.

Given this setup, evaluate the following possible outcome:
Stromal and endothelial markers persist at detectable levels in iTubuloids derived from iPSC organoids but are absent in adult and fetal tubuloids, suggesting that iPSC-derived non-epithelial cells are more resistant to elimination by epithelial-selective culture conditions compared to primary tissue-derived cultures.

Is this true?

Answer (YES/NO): NO